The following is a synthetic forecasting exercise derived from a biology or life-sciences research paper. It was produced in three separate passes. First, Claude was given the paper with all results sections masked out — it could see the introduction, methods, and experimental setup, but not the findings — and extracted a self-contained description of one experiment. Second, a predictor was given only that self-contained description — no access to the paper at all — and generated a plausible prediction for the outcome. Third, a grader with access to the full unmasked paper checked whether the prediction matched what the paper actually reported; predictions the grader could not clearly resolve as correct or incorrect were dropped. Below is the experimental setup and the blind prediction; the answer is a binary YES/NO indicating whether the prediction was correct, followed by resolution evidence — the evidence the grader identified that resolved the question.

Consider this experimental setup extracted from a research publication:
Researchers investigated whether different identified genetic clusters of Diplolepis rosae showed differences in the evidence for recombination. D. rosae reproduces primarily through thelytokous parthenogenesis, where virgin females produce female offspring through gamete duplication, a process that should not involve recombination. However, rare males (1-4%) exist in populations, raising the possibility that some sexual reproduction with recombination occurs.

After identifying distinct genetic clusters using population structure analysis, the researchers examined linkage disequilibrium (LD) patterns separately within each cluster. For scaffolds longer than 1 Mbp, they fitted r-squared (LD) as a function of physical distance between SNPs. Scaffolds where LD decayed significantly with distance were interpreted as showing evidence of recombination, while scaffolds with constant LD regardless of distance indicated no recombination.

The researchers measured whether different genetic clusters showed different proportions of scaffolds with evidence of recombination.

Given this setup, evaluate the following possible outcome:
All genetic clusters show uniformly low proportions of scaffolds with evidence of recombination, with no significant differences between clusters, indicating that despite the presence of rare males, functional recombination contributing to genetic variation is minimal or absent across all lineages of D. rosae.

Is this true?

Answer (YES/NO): NO